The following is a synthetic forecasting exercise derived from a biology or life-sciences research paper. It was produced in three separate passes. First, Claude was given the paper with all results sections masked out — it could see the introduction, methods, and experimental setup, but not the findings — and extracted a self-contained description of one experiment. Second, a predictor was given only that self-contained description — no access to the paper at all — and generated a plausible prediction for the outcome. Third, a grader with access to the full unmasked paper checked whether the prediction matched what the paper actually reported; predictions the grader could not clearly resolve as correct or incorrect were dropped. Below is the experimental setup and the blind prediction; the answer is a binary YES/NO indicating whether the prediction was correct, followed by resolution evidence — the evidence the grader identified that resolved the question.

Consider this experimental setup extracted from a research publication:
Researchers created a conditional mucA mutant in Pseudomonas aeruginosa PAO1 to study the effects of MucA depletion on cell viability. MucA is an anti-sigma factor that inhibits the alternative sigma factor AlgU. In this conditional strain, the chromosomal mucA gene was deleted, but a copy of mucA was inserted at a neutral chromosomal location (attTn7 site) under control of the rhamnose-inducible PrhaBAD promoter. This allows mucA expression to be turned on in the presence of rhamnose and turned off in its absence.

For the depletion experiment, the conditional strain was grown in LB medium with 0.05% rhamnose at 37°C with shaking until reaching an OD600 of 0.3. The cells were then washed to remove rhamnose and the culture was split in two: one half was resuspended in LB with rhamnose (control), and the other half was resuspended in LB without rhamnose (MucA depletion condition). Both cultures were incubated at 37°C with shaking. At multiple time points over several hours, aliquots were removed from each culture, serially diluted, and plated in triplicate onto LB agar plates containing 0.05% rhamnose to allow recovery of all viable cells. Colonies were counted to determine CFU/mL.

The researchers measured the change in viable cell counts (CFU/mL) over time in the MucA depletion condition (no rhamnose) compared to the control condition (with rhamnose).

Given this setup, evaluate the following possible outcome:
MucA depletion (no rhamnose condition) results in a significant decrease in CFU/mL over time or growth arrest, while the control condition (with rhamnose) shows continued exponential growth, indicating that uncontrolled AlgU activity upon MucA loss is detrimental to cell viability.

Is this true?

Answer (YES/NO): YES